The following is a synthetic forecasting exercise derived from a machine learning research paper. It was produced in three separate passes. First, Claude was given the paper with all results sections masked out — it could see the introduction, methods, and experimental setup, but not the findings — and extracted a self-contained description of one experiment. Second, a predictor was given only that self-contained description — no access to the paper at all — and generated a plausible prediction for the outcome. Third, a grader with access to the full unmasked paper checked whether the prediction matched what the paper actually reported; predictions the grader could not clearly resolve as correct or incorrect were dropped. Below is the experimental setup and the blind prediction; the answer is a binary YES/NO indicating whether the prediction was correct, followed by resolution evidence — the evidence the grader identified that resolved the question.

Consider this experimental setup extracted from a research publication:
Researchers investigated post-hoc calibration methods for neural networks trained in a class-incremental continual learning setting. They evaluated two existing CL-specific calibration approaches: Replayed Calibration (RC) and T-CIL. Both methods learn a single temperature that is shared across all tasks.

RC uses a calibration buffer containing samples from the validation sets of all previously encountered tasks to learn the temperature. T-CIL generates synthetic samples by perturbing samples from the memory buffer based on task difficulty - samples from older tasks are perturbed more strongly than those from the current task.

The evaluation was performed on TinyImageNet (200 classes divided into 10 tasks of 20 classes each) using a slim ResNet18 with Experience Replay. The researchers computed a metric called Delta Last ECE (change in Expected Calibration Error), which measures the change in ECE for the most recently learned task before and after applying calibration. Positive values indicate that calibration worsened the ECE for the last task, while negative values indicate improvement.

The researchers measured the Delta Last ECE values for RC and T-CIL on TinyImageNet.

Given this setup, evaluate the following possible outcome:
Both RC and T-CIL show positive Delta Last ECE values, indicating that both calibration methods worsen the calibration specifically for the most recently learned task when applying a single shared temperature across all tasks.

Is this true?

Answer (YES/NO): YES